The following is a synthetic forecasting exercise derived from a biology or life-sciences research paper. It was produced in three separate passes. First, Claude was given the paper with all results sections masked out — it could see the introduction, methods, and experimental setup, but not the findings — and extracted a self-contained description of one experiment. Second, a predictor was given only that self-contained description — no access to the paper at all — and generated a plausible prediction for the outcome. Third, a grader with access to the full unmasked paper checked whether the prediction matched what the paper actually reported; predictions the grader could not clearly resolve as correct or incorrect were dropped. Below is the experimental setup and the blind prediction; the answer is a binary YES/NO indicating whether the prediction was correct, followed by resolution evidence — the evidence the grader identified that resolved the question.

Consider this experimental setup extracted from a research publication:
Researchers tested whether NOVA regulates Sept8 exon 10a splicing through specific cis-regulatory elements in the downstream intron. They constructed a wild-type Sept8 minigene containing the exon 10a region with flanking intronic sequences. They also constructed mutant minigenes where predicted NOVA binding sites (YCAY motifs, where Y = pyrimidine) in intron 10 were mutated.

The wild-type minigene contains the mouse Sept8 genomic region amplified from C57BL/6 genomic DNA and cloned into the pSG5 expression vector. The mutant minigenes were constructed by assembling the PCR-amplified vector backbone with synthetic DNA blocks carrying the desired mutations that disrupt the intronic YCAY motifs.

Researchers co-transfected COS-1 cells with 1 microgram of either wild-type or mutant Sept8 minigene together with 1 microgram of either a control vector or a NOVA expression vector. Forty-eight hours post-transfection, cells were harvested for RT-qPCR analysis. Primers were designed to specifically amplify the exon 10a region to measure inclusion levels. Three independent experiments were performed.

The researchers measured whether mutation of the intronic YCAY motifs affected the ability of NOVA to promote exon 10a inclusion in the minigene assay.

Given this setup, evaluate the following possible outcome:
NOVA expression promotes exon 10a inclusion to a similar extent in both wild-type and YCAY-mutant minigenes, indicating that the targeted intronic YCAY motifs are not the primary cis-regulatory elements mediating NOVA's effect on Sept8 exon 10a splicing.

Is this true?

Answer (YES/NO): NO